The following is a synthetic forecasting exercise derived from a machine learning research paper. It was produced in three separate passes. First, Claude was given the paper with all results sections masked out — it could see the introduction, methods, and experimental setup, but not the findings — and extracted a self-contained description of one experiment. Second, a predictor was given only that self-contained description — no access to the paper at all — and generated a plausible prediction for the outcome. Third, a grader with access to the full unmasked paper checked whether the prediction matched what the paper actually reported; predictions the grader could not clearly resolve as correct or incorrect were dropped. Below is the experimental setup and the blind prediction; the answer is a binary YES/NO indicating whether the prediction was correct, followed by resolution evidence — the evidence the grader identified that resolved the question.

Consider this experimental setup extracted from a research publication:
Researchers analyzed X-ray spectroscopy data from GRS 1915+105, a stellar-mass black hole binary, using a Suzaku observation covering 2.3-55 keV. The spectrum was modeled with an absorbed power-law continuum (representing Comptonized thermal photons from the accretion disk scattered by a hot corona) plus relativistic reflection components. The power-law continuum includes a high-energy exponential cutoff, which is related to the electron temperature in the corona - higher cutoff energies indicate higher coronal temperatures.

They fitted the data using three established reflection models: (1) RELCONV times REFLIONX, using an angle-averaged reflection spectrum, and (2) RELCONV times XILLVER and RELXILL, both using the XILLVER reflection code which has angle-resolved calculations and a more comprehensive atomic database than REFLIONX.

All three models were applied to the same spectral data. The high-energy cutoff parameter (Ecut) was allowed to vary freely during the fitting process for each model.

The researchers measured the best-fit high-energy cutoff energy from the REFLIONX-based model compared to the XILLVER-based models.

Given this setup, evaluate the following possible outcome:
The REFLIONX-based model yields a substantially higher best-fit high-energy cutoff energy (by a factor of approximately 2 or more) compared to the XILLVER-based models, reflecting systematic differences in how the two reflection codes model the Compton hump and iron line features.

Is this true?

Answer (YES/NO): NO